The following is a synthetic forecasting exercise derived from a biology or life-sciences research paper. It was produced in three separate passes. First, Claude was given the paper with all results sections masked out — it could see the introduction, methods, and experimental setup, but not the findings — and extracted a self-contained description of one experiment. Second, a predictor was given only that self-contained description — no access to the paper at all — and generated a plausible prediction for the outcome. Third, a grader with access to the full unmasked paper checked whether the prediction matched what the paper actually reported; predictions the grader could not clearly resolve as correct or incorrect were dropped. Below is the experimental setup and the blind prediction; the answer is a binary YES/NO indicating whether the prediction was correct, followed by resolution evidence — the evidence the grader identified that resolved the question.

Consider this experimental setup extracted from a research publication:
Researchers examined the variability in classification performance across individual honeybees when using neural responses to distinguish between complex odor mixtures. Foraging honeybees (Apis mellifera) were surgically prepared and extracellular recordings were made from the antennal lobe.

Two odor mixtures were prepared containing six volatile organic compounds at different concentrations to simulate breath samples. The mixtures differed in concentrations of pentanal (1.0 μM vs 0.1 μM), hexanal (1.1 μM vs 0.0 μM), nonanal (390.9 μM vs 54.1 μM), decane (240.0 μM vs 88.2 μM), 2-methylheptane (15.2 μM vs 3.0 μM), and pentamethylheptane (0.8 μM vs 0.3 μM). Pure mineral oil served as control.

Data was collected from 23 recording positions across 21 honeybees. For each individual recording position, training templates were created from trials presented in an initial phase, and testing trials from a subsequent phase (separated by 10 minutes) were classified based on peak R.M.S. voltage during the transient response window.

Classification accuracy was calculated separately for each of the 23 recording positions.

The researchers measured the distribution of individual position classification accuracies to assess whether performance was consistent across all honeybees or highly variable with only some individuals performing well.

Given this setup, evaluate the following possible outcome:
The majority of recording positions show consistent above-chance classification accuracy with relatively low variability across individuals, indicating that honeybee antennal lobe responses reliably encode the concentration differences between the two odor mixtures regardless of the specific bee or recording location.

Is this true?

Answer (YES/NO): NO